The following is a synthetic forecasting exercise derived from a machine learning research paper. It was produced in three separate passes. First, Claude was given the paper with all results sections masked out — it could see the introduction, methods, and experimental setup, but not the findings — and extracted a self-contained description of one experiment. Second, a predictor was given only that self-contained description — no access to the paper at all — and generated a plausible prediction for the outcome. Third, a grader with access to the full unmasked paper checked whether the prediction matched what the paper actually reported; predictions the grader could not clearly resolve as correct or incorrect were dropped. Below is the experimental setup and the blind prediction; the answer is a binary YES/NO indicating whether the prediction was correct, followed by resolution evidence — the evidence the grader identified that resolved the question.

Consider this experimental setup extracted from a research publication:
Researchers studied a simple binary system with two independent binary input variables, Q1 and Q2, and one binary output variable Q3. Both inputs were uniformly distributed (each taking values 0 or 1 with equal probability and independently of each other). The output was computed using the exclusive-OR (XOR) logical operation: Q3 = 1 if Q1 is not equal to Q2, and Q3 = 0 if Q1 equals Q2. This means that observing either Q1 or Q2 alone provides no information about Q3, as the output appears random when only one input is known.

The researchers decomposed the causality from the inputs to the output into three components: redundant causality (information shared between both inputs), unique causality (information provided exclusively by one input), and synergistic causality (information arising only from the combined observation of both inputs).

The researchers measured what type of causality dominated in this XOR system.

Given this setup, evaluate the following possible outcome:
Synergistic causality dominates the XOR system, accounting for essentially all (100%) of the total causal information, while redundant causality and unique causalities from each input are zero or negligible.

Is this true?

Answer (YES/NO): YES